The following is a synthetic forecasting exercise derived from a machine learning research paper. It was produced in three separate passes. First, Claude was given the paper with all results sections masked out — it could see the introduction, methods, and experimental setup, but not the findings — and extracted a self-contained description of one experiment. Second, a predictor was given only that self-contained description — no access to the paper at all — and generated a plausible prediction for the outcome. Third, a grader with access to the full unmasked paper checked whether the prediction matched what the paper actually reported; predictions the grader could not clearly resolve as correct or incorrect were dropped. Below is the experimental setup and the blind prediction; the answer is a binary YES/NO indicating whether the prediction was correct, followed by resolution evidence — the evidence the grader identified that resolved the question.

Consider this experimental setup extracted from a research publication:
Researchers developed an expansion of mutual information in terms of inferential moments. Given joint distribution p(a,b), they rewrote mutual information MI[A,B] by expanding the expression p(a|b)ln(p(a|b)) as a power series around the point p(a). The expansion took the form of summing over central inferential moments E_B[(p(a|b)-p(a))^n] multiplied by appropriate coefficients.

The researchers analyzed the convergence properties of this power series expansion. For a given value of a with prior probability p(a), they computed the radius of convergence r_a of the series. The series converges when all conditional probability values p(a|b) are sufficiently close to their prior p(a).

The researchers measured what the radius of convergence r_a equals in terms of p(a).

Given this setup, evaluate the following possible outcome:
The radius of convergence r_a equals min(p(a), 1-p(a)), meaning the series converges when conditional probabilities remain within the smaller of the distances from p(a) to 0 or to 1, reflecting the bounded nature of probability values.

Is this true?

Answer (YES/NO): NO